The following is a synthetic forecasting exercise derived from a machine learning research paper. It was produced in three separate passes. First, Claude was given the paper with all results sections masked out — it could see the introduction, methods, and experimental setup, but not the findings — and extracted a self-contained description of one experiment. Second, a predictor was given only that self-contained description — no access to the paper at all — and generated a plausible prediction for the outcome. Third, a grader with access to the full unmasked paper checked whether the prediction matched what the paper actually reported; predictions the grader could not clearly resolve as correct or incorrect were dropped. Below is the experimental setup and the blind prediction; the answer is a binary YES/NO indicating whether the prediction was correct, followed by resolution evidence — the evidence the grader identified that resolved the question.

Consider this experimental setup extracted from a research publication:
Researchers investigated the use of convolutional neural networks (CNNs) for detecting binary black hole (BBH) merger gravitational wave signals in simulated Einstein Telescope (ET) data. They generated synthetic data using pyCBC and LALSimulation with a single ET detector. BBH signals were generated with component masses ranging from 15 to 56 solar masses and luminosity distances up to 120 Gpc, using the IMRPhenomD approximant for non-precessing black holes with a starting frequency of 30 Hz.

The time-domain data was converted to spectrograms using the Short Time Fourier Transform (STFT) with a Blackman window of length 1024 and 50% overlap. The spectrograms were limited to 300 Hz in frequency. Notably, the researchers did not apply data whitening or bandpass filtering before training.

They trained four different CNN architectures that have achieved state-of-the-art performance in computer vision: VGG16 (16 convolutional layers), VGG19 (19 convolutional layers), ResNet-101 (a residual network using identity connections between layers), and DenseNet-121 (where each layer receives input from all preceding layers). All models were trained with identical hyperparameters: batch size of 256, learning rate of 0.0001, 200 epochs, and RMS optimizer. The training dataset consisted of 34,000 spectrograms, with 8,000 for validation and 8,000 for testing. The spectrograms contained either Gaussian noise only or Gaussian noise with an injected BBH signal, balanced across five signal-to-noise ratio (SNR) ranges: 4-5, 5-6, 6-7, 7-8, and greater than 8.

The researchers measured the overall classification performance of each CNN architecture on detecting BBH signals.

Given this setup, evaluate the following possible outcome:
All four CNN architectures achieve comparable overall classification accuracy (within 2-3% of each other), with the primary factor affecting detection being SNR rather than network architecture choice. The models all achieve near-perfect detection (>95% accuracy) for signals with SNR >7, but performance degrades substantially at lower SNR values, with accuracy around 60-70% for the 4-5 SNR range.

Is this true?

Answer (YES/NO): NO